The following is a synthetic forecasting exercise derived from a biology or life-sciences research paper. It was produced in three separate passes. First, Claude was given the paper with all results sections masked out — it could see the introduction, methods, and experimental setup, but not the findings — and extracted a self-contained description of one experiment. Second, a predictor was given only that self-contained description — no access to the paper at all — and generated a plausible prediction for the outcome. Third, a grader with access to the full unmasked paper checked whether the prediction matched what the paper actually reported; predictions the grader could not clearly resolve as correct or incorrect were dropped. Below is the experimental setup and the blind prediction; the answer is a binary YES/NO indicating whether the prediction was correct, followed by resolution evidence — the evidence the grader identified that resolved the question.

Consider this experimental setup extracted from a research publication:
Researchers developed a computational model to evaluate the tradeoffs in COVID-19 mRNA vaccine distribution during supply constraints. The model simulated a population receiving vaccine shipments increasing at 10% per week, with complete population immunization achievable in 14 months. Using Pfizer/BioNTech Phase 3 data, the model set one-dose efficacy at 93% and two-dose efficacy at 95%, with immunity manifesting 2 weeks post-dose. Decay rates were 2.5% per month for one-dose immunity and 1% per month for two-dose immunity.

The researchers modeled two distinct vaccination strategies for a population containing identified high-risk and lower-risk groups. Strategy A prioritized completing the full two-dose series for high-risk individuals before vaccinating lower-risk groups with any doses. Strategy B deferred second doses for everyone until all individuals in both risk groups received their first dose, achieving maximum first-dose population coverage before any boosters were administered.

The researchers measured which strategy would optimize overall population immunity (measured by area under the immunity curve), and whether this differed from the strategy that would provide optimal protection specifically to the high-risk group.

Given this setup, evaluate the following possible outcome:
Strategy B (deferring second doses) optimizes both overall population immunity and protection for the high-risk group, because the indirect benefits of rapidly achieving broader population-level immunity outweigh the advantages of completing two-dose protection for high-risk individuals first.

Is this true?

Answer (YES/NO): NO